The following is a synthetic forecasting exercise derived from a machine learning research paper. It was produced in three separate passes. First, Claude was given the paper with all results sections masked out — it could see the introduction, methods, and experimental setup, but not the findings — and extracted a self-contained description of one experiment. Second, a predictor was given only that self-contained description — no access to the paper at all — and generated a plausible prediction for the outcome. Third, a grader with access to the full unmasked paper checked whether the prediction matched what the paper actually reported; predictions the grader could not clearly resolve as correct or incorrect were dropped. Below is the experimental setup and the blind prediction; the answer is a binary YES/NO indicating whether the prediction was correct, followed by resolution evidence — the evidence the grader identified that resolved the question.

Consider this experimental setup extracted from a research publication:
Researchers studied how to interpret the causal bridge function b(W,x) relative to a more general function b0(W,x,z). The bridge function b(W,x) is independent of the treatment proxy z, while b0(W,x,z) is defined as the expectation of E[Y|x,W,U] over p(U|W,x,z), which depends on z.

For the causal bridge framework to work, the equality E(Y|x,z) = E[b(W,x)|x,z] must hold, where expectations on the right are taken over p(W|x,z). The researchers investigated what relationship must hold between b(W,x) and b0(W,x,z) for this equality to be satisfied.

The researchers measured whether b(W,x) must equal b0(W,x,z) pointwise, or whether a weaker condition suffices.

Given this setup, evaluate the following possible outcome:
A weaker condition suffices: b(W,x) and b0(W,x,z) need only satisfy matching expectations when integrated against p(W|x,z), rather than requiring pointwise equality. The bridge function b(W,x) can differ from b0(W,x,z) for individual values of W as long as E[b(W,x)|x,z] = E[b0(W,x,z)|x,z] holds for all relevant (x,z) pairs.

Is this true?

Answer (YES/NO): YES